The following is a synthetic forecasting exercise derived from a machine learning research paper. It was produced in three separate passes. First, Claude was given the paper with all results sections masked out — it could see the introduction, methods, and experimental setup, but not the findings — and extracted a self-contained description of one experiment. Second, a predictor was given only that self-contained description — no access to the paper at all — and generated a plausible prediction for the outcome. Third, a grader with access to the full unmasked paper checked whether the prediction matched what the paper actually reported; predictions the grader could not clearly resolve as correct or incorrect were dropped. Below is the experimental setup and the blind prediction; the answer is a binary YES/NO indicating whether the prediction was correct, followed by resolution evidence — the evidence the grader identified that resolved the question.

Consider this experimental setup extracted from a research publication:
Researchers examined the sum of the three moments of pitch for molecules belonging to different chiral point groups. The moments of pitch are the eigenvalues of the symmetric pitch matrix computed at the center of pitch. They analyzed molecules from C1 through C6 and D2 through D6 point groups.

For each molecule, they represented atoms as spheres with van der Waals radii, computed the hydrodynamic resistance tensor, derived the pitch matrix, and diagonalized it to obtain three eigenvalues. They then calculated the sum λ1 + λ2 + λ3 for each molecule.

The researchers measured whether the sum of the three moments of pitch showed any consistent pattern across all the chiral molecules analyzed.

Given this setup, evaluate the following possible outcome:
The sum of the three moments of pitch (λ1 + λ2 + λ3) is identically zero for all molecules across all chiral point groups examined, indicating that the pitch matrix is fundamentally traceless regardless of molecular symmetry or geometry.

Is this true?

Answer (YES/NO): NO